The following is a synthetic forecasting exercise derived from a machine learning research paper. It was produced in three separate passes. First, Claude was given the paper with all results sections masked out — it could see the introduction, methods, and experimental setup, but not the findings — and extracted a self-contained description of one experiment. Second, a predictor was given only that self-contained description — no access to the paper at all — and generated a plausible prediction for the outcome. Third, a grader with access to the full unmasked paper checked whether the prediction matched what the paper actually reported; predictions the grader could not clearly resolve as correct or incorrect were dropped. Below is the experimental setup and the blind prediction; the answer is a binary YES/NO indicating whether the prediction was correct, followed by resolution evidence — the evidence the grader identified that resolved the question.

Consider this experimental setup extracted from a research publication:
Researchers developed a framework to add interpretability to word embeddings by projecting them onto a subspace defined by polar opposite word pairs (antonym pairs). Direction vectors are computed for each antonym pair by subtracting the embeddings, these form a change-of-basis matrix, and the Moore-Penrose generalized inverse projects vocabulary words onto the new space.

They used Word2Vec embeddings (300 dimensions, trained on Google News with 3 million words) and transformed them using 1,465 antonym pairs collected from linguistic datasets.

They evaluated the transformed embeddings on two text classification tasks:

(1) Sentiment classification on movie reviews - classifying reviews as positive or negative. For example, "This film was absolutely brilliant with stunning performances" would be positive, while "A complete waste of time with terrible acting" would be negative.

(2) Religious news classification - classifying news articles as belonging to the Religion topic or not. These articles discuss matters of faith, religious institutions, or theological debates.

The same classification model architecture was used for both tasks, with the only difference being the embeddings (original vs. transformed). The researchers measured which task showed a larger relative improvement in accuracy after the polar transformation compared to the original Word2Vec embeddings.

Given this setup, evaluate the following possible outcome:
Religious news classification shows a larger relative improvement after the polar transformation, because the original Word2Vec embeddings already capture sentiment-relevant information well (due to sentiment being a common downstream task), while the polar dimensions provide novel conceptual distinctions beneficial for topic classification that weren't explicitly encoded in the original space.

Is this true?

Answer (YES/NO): YES